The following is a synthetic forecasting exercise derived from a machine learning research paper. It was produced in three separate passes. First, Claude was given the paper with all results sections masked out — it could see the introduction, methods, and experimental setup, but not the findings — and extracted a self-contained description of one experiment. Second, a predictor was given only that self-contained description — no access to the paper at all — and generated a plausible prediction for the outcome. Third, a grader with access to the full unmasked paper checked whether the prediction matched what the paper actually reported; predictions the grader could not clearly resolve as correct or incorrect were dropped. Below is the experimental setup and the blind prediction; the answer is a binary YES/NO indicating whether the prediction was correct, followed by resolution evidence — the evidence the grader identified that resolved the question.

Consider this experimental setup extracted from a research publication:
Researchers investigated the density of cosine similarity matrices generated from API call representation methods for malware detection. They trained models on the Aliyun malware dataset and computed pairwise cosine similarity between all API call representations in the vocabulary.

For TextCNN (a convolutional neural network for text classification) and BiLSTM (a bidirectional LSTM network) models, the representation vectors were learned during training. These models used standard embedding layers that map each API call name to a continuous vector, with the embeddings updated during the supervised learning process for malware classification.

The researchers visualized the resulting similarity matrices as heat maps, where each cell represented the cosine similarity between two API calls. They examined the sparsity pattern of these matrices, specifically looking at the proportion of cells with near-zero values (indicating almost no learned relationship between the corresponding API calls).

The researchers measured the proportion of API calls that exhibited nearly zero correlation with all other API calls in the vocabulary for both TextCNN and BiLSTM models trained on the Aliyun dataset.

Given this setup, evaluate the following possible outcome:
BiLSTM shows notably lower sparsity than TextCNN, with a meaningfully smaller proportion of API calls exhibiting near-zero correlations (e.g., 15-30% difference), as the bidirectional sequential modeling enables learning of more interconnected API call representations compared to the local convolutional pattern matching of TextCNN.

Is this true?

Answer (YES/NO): NO